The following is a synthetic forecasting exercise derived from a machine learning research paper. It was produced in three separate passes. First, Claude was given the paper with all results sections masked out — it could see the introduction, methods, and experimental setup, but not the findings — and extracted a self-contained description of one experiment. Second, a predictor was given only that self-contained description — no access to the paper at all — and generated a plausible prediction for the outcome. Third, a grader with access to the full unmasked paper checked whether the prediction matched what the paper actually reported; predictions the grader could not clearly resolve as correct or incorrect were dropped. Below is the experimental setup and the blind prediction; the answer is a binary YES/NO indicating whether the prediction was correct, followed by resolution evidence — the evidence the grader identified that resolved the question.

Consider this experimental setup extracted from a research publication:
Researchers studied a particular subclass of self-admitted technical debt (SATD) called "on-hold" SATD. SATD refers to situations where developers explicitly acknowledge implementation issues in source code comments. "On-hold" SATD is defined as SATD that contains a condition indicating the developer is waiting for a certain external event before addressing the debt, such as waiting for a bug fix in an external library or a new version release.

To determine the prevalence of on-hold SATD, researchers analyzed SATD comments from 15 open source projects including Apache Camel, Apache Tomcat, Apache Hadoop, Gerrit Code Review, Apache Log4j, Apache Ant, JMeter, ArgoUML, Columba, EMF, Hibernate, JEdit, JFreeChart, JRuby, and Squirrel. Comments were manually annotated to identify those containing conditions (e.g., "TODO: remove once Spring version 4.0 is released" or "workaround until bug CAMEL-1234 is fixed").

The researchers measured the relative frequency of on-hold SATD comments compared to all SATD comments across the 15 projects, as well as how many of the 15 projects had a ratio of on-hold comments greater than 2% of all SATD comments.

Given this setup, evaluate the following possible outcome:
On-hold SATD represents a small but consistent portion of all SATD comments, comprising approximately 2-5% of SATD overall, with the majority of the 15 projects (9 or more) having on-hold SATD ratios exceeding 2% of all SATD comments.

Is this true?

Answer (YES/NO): NO